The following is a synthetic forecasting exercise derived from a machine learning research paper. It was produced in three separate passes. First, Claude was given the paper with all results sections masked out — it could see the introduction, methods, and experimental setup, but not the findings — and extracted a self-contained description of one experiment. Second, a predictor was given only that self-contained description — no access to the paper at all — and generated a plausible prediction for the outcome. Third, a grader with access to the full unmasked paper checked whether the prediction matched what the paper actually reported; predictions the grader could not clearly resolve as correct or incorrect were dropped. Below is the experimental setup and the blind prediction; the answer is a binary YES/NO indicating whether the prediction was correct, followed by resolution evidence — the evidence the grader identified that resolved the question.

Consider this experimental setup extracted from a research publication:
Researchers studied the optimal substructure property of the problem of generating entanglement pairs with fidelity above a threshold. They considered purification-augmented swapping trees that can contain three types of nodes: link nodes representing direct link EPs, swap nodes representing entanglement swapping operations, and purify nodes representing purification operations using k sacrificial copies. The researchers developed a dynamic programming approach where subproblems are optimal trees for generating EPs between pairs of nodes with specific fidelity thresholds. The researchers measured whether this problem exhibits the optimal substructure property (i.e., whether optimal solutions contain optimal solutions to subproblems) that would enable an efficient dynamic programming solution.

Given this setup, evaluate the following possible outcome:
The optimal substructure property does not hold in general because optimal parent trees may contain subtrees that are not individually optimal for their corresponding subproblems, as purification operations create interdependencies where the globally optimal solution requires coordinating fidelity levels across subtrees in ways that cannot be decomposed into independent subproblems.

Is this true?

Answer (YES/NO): NO